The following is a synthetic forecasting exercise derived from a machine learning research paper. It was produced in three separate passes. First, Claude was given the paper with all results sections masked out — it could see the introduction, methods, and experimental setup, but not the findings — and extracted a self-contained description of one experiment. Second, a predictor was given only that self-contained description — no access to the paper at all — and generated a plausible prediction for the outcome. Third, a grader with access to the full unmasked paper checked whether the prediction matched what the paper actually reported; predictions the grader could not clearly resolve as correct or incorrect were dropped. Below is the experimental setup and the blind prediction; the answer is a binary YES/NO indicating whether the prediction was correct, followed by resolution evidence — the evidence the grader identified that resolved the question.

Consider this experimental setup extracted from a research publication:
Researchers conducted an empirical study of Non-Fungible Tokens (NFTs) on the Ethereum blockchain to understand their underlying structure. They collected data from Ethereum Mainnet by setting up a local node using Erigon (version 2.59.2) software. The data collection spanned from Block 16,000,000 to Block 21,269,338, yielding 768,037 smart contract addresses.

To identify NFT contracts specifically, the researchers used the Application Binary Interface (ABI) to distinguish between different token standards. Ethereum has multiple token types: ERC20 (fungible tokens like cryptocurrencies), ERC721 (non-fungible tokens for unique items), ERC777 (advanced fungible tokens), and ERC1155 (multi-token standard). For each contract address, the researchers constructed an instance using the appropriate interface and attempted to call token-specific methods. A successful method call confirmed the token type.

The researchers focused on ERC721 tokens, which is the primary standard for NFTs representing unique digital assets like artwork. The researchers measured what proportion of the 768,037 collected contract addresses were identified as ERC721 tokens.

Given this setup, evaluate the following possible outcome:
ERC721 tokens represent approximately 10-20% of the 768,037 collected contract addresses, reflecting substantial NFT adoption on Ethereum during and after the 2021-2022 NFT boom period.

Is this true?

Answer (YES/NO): NO